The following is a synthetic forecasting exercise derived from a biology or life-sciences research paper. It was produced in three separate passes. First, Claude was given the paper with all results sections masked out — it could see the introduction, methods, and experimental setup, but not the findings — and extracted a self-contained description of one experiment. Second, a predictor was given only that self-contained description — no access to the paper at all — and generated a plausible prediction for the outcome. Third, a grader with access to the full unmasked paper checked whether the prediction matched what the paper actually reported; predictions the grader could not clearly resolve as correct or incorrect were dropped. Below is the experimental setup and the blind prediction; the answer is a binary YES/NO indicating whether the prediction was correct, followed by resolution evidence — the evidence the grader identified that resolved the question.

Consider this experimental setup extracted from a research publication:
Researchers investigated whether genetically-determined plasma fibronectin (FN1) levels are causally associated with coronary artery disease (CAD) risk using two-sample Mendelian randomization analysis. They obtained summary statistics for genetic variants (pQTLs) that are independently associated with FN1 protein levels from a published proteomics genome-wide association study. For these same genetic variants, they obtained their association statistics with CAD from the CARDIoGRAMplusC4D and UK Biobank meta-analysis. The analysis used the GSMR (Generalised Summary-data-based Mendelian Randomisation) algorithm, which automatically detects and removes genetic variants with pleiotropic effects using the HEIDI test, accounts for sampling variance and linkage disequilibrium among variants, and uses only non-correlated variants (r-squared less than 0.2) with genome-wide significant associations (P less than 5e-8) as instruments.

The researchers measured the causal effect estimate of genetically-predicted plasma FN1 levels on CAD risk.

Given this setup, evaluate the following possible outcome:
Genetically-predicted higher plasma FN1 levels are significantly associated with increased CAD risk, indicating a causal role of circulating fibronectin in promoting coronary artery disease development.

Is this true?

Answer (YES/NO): NO